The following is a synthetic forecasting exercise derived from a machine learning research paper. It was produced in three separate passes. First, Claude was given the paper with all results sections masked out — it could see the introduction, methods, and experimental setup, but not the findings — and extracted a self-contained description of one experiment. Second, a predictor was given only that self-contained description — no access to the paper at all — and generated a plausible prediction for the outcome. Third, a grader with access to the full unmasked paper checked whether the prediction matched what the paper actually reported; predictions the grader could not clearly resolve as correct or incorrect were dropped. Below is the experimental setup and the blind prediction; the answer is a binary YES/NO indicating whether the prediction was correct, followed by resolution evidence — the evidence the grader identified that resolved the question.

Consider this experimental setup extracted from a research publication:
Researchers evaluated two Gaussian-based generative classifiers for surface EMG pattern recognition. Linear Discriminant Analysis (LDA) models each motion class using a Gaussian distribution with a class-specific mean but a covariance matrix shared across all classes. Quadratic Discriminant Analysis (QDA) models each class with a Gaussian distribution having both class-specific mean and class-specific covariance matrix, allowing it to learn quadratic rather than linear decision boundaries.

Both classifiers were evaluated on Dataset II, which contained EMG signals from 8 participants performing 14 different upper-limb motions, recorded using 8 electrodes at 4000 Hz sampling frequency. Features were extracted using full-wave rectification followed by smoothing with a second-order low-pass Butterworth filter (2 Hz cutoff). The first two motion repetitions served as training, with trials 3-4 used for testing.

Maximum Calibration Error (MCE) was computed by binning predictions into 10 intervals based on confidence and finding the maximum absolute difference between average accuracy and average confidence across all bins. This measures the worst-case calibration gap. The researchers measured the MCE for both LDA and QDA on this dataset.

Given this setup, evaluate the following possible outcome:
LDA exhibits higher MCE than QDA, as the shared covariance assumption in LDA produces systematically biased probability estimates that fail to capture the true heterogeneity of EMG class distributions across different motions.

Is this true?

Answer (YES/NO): NO